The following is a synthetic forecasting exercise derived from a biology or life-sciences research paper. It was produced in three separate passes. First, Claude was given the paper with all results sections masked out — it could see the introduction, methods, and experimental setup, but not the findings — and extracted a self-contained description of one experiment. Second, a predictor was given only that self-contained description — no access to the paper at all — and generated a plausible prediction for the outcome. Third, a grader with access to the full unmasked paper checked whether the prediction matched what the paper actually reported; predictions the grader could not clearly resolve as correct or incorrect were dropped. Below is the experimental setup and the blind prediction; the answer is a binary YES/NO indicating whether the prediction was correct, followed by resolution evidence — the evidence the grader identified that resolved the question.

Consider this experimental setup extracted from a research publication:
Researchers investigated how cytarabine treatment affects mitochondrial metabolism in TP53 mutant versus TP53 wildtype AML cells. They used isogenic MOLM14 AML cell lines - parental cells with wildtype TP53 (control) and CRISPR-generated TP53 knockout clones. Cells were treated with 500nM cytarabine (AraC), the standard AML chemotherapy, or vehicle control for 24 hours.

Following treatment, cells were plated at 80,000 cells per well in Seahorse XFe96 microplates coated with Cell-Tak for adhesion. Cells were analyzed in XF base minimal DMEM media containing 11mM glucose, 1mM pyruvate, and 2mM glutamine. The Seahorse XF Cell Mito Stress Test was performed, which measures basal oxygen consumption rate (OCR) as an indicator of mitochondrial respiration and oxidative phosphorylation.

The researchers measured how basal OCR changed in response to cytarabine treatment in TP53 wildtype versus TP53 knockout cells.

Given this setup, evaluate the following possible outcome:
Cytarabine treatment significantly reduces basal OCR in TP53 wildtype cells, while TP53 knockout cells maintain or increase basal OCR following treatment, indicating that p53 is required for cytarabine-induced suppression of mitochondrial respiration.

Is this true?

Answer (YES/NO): NO